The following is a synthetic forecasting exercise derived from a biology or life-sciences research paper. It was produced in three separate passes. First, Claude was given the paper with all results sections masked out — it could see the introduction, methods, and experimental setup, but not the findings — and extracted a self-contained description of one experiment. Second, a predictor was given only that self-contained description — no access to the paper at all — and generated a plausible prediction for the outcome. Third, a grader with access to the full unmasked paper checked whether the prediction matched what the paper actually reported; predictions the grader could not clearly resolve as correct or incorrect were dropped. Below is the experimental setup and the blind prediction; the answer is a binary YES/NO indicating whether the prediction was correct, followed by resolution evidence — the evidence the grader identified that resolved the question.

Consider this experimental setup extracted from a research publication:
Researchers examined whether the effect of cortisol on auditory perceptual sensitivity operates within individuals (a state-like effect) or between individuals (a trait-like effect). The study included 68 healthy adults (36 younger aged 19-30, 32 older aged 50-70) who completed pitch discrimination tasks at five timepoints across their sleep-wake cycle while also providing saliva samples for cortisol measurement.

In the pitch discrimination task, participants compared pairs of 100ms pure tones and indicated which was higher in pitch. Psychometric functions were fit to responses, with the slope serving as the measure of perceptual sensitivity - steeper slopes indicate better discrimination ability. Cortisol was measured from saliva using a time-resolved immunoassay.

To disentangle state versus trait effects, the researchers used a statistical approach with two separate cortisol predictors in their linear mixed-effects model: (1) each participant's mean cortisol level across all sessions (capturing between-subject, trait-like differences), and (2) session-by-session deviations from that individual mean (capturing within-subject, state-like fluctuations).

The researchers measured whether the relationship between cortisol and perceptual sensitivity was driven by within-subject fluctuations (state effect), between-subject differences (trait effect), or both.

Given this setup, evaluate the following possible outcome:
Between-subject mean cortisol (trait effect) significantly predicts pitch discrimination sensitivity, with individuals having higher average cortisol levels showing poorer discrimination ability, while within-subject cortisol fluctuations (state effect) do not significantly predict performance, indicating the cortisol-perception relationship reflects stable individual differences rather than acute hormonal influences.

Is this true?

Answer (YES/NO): NO